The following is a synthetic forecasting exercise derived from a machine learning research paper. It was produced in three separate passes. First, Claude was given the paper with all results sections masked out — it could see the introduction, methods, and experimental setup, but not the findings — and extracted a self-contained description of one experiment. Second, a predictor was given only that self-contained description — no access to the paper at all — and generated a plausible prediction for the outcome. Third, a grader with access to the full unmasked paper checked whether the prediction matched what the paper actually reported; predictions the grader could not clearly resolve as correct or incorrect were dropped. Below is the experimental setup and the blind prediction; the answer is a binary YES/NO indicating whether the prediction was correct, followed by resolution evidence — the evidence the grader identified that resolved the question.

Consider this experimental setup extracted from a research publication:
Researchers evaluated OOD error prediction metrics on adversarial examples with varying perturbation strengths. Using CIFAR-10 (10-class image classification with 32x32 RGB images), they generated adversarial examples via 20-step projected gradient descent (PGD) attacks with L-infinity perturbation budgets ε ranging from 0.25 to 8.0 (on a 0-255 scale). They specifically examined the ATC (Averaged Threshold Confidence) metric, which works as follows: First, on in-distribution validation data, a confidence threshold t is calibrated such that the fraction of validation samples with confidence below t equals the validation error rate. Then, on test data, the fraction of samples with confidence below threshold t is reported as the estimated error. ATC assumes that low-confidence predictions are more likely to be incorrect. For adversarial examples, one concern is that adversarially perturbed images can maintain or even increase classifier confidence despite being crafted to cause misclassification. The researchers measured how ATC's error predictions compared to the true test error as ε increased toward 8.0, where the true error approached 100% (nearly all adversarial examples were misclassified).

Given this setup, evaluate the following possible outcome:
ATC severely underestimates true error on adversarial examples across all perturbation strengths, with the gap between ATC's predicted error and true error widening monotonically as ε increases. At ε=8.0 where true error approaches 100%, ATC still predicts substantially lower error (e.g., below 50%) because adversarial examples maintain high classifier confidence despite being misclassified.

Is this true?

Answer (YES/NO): NO